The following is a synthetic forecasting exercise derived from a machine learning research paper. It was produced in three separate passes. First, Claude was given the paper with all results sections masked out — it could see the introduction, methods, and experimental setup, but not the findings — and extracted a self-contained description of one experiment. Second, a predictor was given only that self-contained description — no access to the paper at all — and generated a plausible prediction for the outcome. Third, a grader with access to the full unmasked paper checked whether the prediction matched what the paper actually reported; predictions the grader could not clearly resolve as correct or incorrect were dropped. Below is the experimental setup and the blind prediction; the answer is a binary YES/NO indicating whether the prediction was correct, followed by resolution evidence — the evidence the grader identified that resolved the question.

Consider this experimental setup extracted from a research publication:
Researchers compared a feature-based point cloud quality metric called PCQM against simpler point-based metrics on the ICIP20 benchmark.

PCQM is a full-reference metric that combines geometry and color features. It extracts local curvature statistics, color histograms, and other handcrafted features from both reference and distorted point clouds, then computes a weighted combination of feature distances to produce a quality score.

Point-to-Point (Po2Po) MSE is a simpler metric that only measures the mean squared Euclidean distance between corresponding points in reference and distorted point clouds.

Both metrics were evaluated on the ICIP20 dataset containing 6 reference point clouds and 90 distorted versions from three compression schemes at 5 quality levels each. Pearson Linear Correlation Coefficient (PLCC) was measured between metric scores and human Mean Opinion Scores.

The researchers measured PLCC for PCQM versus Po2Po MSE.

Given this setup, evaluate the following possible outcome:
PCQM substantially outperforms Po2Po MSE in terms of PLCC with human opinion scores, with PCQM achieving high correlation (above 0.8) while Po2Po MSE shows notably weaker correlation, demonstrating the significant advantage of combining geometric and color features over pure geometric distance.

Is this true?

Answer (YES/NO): NO